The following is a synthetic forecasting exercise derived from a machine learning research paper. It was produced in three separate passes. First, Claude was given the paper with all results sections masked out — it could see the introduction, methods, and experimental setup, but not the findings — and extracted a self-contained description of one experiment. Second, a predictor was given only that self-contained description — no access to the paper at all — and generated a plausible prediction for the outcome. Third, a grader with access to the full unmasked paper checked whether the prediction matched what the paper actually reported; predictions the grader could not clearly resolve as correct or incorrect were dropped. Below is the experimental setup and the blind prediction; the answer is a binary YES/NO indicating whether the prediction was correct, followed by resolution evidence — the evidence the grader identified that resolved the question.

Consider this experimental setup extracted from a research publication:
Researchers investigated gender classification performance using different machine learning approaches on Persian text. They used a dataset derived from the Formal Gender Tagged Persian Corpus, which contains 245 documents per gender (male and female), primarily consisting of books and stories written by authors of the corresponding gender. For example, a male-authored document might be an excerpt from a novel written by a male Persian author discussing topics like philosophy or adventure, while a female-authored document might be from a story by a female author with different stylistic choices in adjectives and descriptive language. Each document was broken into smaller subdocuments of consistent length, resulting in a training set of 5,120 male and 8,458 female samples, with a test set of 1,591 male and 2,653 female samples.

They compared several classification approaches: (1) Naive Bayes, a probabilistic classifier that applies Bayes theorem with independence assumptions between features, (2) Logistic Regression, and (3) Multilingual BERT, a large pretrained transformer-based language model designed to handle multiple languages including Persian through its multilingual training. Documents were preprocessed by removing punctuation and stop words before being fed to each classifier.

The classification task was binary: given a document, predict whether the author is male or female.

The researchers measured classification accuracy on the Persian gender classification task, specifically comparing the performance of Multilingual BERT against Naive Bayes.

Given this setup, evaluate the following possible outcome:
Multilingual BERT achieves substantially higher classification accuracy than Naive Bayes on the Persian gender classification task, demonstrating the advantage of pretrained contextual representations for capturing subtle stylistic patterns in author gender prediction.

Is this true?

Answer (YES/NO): NO